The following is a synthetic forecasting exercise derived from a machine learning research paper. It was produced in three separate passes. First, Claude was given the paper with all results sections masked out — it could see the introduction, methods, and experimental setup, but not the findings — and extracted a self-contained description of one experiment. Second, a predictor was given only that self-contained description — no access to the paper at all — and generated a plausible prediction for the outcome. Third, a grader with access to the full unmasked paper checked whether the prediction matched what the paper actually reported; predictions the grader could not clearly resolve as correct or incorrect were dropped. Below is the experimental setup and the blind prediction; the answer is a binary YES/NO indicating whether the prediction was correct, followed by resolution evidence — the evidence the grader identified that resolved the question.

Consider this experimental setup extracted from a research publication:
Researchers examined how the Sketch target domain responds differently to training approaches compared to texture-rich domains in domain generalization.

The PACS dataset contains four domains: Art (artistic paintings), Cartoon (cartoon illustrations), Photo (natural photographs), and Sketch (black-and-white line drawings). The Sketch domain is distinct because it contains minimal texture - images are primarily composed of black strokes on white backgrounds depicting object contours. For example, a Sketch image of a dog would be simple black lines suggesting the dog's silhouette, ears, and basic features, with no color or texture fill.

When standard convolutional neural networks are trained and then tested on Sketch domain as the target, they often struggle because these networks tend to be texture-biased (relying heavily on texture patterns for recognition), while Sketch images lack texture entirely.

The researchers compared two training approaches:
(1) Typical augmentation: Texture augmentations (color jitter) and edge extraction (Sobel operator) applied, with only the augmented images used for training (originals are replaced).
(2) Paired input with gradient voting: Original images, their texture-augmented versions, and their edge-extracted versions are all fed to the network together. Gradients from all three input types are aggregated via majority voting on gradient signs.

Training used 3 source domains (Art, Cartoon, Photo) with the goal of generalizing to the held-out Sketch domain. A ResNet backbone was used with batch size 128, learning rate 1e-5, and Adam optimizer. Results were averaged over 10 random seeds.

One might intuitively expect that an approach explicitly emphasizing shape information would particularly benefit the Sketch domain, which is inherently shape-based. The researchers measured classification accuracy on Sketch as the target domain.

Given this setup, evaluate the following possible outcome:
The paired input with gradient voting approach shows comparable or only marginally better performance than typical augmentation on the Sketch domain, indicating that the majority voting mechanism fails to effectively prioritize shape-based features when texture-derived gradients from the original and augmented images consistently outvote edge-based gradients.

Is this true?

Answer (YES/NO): NO